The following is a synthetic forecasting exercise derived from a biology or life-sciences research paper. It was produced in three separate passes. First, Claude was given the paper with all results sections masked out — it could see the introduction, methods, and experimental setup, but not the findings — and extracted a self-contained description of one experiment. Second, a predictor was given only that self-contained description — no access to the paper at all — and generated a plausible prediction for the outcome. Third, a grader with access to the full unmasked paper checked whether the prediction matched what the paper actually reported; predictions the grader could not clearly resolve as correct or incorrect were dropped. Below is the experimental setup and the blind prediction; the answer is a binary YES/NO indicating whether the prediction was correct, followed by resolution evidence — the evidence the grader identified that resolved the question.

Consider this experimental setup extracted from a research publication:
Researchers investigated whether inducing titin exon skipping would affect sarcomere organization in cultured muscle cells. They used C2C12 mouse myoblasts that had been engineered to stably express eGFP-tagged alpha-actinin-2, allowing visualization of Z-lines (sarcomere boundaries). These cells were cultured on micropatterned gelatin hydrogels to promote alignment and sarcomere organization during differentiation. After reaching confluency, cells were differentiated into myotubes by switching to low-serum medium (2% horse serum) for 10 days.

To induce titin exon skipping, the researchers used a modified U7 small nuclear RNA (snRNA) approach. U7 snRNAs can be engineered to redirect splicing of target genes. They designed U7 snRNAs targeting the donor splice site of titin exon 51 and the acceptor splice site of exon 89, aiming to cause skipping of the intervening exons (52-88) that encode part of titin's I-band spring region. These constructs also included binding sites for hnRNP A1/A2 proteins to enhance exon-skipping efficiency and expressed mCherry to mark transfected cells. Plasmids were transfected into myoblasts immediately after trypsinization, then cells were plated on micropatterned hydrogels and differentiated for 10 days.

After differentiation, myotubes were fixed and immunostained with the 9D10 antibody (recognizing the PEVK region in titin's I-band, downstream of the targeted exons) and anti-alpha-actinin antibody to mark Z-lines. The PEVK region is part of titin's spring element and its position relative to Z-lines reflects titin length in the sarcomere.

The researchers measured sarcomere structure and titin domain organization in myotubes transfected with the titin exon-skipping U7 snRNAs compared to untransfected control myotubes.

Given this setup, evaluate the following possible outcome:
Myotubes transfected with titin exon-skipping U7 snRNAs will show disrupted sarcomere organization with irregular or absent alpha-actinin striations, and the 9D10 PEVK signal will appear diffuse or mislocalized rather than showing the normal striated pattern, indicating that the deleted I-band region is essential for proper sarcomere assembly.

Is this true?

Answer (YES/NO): NO